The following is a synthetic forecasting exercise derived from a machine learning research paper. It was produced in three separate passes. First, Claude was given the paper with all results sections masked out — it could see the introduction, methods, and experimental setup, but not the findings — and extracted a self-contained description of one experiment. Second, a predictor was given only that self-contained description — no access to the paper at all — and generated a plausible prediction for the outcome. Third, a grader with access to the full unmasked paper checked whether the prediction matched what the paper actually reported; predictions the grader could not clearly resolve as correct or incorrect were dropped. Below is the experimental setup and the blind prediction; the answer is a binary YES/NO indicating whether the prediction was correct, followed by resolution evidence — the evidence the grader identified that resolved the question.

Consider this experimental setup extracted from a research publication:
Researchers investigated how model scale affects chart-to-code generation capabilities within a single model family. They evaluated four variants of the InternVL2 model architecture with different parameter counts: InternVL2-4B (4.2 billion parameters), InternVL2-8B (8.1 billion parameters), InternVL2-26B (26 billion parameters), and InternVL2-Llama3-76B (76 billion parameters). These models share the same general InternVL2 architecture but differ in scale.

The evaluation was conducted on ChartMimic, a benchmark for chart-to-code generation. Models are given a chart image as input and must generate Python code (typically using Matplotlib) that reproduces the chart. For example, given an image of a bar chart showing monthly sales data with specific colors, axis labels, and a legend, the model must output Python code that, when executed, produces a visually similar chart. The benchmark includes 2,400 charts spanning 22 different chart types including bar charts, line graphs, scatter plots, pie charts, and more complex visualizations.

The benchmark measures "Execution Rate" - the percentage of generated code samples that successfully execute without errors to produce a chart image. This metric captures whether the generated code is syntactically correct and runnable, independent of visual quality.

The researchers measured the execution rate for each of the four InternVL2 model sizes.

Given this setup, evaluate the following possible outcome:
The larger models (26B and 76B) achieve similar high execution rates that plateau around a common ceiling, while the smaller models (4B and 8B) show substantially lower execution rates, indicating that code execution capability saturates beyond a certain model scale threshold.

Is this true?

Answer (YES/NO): NO